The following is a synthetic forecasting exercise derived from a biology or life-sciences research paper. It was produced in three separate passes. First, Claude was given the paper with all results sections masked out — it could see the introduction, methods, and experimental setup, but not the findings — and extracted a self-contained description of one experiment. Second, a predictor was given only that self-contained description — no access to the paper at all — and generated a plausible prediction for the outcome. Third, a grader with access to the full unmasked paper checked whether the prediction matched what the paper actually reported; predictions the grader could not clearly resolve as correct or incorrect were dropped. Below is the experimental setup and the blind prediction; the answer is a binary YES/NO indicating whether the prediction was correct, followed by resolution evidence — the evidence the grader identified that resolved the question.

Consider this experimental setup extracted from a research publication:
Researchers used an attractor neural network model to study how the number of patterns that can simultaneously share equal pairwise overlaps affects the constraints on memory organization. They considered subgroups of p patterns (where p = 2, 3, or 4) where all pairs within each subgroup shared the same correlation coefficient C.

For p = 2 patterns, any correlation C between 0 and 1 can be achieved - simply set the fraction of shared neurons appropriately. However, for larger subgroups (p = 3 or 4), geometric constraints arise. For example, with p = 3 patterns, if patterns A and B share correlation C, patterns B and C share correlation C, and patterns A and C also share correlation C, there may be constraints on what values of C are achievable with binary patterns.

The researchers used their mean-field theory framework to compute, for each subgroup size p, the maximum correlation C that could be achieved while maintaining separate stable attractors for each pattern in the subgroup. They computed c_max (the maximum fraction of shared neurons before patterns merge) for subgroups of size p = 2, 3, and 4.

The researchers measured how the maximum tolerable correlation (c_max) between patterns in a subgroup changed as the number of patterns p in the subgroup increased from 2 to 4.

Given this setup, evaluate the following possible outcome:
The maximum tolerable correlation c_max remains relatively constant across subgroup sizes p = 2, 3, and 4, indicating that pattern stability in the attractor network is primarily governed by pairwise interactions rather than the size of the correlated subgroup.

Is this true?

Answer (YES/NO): YES